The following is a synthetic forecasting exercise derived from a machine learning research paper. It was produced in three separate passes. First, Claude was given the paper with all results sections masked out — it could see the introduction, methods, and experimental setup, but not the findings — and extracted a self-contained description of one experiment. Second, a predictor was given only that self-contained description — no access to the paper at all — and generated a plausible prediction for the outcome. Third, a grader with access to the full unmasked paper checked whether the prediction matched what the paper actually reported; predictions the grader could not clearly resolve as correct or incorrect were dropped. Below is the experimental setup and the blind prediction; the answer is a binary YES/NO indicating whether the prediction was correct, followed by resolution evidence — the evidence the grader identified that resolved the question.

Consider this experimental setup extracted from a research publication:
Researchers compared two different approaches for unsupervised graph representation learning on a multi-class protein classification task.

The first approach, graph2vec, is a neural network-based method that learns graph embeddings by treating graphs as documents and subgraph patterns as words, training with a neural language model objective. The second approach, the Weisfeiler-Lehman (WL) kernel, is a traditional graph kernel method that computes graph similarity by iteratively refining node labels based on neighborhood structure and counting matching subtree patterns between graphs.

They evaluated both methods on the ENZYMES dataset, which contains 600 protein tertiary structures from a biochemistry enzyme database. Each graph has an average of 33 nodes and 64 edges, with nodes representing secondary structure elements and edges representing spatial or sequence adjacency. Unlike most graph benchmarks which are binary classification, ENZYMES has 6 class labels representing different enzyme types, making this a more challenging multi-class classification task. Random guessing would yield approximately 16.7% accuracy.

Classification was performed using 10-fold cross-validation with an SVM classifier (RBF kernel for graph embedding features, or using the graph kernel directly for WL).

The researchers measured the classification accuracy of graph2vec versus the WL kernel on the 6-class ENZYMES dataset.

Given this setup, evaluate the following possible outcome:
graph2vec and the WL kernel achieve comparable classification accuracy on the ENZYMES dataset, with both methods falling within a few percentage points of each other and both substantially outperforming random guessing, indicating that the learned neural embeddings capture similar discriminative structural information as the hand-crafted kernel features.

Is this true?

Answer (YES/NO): NO